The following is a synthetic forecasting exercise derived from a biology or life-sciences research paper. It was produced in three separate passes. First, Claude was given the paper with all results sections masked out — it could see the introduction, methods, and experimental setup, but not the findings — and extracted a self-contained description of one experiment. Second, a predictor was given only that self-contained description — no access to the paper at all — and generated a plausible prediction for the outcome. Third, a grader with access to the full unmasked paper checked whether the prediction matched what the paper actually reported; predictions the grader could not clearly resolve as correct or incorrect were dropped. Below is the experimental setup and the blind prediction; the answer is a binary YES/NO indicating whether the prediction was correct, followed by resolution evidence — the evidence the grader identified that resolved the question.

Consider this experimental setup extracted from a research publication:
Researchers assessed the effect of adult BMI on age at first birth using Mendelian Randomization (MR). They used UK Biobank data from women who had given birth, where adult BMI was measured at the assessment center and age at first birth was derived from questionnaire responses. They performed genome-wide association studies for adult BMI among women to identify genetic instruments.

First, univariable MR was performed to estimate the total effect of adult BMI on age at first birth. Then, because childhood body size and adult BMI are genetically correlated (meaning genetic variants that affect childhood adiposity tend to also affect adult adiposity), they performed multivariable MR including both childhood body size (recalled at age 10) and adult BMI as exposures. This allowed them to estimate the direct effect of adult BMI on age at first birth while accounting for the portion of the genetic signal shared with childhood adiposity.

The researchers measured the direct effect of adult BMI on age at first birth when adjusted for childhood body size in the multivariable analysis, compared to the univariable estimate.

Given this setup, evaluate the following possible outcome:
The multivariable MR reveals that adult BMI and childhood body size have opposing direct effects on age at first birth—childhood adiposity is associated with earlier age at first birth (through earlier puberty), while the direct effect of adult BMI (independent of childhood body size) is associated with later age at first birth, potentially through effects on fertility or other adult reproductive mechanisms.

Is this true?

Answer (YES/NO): NO